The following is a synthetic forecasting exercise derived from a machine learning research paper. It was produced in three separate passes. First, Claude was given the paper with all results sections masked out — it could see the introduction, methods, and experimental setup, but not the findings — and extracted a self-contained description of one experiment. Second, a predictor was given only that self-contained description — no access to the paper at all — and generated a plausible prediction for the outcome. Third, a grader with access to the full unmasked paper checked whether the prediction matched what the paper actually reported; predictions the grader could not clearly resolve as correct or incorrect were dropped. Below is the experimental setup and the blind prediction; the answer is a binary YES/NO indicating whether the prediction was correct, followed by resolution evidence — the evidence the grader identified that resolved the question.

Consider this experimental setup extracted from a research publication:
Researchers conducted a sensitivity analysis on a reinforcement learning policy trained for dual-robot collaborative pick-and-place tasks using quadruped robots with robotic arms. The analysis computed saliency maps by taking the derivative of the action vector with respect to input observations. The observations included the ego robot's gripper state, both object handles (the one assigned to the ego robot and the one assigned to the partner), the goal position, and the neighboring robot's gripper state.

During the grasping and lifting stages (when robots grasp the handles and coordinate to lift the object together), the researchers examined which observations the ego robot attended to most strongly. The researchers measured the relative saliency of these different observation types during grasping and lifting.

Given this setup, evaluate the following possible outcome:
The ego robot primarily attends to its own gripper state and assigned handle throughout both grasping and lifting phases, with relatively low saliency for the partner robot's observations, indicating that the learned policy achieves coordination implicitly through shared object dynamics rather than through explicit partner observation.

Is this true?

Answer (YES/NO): NO